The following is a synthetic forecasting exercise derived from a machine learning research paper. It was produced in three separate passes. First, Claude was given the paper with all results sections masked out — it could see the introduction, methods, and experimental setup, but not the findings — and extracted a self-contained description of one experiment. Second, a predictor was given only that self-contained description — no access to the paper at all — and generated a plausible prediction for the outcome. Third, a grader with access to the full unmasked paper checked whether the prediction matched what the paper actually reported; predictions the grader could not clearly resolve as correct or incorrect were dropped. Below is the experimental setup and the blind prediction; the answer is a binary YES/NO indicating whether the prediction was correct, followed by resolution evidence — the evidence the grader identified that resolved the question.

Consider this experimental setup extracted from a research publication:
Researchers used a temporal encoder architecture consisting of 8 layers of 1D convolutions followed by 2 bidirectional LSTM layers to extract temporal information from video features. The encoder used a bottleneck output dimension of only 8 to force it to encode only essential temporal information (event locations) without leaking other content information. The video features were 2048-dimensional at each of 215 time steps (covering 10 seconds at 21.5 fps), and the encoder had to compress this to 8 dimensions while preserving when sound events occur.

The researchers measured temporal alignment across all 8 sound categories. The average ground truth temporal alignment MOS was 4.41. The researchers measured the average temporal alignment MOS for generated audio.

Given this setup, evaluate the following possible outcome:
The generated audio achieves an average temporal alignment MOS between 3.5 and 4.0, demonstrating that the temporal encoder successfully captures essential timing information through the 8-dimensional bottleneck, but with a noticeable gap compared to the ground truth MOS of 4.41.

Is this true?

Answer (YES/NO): NO